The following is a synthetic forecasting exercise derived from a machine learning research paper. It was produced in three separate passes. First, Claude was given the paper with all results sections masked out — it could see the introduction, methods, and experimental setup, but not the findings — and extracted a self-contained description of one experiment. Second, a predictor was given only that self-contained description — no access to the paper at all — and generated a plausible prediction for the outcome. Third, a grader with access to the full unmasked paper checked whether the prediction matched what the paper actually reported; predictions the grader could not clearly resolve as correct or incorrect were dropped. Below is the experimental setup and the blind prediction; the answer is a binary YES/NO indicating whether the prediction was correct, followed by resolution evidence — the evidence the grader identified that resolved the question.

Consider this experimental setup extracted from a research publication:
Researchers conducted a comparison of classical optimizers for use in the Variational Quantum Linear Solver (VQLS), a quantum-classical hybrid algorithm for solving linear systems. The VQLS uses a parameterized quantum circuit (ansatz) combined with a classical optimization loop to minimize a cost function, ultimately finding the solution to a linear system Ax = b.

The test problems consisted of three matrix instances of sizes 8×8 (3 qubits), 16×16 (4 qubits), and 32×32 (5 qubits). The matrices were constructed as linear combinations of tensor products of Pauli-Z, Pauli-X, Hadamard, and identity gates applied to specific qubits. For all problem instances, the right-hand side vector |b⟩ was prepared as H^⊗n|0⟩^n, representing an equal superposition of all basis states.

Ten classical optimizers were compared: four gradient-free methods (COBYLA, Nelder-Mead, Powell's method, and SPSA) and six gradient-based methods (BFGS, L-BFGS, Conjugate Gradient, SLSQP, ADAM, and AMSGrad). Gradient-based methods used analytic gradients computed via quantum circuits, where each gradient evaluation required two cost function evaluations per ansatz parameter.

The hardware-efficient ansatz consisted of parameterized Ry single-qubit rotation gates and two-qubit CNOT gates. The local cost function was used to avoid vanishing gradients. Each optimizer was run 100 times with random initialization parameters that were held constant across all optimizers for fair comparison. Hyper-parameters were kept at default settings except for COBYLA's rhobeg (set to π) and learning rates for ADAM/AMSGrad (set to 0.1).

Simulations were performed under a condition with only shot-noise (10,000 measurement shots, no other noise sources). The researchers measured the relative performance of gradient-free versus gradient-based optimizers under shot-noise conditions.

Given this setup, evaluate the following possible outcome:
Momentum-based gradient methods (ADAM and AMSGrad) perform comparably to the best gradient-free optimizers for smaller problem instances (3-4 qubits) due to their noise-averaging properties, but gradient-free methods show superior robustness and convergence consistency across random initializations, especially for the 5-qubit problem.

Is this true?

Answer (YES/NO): NO